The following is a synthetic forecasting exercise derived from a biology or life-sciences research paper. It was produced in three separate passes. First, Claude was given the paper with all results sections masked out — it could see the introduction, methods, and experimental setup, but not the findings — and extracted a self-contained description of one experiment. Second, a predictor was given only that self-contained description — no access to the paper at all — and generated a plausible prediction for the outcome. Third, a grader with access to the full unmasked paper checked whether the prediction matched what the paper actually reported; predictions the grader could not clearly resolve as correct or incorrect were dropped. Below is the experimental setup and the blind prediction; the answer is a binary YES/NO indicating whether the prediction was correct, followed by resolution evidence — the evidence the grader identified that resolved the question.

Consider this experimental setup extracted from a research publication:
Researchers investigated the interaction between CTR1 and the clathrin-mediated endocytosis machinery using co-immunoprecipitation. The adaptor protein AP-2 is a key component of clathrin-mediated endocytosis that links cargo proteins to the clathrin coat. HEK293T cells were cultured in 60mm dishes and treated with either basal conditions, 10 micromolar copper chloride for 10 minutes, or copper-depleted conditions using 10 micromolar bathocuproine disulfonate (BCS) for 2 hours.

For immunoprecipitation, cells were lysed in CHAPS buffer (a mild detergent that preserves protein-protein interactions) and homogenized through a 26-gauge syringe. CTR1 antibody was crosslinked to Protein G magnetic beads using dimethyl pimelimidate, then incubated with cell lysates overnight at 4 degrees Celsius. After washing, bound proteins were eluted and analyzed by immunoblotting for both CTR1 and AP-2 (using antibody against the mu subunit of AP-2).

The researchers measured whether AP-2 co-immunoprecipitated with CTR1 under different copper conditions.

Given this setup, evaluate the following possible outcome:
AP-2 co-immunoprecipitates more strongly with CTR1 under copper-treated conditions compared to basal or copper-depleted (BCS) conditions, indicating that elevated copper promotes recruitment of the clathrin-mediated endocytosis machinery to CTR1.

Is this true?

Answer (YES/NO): YES